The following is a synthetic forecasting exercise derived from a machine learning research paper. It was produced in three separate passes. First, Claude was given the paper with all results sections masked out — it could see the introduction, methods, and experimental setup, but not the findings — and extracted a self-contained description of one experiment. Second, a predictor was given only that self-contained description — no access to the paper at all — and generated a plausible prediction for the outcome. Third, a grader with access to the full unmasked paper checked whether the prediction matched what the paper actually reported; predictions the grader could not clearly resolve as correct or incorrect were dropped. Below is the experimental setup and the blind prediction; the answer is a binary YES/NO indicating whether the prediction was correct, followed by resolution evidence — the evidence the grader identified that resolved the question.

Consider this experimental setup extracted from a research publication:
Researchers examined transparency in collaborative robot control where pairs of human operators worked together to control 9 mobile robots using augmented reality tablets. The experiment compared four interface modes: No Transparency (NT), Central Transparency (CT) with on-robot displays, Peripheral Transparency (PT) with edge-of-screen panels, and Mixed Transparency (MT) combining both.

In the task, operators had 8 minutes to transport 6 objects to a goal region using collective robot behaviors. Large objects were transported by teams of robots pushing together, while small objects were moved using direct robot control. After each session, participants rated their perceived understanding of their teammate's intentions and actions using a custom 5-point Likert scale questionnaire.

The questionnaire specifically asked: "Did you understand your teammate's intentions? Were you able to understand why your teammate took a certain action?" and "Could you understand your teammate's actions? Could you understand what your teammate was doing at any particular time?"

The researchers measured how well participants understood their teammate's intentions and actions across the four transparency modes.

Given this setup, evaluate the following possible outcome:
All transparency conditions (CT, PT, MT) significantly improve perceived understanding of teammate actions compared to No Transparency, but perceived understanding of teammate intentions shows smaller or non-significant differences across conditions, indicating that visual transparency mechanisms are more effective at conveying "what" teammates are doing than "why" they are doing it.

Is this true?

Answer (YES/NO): NO